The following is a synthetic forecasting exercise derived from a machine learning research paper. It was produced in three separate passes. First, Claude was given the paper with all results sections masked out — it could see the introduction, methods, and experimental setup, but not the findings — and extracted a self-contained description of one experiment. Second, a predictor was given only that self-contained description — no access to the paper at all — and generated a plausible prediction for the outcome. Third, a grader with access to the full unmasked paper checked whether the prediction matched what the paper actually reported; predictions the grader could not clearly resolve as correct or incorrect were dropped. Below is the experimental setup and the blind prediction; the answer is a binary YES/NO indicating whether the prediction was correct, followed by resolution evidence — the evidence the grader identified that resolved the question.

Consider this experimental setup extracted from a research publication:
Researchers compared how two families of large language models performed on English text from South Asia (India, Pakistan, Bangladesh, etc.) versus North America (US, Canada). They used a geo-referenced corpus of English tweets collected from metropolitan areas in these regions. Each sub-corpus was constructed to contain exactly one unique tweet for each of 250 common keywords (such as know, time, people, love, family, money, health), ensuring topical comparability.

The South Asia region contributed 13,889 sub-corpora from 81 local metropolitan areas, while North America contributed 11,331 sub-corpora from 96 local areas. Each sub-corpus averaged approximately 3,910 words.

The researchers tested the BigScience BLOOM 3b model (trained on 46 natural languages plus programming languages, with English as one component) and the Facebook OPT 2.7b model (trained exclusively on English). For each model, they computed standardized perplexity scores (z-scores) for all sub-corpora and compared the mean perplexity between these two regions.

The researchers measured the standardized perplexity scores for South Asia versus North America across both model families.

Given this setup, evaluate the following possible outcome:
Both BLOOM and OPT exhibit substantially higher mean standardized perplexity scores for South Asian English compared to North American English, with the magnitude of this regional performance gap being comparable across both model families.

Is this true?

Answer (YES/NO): YES